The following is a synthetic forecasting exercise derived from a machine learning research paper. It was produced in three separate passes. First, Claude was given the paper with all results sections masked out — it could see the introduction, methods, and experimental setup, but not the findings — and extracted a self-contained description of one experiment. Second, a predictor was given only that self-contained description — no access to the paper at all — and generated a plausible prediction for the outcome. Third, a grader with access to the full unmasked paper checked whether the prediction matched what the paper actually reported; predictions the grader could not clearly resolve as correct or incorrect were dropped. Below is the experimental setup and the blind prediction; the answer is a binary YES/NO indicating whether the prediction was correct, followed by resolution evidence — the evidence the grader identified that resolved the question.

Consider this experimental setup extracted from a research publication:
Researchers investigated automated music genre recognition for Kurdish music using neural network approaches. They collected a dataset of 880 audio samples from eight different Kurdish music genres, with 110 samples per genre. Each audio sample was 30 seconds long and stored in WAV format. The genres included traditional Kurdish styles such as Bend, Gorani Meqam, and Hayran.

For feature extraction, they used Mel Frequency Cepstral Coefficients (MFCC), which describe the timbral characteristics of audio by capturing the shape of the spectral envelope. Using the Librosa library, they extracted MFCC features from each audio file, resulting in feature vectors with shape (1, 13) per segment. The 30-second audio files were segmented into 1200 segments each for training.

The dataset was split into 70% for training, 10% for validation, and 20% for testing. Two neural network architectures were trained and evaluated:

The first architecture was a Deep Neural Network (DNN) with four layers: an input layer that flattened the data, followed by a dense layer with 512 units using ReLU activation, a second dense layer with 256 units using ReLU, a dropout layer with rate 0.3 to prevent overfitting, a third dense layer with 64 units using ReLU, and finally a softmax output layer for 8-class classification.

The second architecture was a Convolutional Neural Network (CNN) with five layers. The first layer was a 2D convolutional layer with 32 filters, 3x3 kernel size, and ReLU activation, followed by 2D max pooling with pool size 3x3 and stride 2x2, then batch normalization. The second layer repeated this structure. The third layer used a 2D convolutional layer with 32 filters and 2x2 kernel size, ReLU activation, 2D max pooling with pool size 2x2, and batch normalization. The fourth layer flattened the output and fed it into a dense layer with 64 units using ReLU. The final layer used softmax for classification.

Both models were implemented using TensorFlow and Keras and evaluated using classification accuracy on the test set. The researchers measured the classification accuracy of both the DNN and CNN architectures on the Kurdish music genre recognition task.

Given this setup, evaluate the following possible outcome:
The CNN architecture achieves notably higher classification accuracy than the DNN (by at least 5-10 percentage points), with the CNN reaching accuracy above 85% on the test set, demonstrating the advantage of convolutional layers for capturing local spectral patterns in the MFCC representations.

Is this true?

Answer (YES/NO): NO